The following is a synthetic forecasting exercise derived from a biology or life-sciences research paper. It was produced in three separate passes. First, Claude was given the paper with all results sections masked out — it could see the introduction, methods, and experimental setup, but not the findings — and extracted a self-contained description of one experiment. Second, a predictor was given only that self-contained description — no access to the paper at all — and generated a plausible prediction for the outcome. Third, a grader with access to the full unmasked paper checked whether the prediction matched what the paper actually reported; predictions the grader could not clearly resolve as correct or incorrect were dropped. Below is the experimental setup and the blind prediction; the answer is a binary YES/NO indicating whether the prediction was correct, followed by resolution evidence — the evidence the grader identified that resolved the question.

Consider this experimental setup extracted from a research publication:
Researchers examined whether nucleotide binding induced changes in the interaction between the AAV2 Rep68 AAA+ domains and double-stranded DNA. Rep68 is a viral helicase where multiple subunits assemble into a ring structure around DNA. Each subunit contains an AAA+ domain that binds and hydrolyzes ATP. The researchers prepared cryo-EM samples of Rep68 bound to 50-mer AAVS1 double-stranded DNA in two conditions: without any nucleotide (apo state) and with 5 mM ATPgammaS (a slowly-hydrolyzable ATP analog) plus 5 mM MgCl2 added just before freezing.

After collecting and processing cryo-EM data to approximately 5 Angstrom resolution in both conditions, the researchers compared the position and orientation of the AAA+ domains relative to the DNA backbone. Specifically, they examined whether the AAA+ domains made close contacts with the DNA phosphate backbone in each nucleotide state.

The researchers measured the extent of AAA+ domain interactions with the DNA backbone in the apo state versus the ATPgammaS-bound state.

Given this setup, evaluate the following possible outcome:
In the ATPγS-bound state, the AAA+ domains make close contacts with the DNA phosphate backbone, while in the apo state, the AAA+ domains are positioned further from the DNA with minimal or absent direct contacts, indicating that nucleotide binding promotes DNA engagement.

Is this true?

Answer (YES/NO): YES